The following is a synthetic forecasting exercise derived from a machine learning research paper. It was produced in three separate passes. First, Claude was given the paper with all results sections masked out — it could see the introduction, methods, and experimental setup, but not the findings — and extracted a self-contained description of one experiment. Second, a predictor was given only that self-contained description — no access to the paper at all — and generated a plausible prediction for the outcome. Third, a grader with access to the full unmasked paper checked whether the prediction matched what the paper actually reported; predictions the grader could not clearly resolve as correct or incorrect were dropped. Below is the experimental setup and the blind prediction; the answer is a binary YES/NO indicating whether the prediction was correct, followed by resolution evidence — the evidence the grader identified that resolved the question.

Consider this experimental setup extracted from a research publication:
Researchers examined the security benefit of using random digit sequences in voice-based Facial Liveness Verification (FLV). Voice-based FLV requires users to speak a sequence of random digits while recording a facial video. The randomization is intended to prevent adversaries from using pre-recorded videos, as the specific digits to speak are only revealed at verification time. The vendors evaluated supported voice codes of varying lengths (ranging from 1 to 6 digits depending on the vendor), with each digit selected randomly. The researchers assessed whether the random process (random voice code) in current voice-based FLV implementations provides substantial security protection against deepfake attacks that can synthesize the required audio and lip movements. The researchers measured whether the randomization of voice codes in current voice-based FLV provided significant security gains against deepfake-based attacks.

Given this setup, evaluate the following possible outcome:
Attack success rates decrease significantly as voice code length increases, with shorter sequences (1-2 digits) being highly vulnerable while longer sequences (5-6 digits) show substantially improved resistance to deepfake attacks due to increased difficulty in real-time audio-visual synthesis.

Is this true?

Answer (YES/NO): NO